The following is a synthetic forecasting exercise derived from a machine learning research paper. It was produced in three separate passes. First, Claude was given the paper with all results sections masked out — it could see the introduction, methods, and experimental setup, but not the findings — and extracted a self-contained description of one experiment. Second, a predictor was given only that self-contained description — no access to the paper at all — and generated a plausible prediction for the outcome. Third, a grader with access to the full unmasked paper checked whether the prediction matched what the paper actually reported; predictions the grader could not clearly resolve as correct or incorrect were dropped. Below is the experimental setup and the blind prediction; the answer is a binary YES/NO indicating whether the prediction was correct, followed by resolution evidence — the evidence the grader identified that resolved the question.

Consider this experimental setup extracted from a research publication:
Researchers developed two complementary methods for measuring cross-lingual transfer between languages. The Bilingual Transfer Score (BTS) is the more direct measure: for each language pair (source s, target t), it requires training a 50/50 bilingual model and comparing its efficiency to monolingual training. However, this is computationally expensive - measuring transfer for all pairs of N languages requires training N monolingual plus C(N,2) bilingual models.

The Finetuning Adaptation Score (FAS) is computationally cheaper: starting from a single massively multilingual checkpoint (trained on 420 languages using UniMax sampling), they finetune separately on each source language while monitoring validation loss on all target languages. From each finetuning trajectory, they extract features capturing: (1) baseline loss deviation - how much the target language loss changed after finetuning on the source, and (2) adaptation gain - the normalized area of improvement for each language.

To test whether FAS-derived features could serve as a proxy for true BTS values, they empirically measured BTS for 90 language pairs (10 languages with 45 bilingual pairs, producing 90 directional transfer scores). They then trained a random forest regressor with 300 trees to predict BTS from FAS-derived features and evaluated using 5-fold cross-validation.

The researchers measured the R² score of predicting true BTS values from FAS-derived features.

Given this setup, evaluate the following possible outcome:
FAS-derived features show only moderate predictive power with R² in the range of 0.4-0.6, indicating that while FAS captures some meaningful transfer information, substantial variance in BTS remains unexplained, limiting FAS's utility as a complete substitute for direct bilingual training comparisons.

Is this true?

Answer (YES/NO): NO